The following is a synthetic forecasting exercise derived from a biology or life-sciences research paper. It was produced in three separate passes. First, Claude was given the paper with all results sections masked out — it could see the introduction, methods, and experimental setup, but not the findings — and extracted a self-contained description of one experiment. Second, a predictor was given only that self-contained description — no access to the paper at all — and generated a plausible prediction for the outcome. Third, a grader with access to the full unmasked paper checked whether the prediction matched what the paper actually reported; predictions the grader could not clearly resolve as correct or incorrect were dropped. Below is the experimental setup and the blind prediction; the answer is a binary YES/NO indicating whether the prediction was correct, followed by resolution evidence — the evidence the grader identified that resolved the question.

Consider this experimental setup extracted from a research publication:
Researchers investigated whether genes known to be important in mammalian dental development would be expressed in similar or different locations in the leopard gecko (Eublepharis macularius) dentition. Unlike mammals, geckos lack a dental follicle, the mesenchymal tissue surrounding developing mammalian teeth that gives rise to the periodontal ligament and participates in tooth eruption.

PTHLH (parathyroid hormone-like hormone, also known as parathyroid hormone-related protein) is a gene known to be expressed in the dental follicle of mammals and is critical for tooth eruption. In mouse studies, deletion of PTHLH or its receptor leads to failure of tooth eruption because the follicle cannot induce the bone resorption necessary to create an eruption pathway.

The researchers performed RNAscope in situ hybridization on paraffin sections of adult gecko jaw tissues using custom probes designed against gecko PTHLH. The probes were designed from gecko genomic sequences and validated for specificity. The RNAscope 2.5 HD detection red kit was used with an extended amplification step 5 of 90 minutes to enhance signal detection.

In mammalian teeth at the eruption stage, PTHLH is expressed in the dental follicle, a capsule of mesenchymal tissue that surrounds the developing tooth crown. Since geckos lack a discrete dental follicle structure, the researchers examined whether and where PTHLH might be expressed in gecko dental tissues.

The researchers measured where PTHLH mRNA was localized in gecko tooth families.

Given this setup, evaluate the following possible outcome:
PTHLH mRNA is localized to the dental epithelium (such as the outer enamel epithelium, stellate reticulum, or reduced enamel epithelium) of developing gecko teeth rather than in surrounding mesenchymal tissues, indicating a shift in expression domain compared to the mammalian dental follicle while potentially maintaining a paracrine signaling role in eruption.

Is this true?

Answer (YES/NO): NO